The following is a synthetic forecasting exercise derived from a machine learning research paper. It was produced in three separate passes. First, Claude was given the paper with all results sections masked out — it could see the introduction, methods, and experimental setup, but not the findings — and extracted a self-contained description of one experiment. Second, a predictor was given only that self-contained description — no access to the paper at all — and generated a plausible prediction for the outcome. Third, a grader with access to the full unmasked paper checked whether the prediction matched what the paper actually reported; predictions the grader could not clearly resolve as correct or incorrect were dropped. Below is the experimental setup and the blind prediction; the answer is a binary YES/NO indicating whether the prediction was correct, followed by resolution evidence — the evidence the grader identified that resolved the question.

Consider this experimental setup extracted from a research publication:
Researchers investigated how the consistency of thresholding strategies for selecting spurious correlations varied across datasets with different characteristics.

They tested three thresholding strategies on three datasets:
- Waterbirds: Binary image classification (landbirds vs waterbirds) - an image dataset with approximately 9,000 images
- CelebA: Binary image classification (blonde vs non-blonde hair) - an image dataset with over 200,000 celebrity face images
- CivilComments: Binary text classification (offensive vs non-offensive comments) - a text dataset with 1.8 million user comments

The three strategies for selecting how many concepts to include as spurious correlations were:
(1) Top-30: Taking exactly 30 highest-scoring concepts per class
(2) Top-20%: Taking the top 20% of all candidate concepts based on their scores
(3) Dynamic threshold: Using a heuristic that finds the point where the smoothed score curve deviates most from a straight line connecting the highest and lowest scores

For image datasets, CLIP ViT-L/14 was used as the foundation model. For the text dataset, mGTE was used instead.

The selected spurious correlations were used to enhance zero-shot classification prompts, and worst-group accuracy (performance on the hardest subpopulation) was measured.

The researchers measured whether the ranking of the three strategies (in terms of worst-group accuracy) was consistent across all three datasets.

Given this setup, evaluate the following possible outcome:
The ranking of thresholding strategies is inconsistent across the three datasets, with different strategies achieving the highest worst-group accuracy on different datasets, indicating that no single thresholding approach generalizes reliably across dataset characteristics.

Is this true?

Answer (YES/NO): NO